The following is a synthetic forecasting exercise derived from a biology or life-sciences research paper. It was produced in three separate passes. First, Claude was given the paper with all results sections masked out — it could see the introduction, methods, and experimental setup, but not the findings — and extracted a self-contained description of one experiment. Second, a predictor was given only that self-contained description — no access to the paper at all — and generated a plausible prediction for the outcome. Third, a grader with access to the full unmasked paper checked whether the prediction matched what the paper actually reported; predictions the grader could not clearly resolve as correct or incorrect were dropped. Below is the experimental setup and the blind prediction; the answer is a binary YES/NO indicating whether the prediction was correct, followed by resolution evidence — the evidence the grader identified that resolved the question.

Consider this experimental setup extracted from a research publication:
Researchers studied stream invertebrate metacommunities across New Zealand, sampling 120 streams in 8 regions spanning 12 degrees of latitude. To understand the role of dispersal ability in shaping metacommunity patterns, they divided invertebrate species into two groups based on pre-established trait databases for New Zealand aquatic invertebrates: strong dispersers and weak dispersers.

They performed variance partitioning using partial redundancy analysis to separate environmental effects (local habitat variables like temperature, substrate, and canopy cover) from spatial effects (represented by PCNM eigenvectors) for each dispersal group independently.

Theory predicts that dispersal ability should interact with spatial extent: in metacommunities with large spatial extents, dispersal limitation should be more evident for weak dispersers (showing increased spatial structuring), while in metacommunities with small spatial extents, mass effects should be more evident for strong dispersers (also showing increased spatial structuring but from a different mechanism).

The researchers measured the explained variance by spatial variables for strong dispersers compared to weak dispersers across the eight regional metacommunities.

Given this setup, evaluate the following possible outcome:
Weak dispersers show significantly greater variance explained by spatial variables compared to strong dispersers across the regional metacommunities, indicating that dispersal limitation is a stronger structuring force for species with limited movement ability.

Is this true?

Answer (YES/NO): NO